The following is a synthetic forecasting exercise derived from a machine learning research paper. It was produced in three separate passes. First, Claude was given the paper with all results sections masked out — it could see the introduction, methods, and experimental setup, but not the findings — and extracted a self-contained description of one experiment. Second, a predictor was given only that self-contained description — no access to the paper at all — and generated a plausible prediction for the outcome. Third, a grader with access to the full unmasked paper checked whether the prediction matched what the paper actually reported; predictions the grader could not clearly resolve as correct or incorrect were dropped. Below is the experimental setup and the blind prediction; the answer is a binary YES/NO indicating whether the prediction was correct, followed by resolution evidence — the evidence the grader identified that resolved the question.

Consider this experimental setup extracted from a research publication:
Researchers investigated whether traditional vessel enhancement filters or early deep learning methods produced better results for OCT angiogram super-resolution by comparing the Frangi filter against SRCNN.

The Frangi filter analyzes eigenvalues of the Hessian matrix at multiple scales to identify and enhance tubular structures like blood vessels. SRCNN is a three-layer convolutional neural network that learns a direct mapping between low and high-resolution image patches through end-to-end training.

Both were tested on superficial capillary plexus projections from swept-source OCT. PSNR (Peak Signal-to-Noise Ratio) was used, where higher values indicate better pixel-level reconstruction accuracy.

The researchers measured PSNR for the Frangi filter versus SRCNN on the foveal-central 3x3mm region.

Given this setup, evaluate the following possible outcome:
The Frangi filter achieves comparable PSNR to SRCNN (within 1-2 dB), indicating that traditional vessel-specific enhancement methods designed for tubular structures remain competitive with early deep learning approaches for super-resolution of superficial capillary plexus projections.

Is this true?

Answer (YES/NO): NO